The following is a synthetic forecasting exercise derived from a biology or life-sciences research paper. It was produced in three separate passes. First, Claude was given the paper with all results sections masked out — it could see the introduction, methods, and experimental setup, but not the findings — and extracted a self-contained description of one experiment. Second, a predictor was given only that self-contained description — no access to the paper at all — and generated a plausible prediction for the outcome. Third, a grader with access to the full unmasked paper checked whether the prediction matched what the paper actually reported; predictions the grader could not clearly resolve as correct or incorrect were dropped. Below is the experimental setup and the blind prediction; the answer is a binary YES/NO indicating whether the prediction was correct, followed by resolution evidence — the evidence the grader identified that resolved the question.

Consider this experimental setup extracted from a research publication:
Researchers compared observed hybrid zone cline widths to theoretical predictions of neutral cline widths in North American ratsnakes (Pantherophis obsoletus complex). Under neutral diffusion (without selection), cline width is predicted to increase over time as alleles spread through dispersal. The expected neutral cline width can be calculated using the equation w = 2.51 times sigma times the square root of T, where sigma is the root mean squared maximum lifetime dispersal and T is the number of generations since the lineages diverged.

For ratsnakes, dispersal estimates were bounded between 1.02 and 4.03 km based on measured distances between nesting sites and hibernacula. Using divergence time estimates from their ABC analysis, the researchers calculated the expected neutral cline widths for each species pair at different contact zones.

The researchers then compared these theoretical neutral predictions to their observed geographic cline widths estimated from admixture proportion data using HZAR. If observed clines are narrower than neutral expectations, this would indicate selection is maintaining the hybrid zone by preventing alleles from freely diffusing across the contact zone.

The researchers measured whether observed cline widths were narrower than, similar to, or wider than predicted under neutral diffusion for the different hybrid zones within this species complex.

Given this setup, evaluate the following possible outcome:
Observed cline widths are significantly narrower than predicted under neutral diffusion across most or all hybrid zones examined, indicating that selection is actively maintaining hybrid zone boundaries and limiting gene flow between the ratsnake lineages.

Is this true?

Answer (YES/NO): YES